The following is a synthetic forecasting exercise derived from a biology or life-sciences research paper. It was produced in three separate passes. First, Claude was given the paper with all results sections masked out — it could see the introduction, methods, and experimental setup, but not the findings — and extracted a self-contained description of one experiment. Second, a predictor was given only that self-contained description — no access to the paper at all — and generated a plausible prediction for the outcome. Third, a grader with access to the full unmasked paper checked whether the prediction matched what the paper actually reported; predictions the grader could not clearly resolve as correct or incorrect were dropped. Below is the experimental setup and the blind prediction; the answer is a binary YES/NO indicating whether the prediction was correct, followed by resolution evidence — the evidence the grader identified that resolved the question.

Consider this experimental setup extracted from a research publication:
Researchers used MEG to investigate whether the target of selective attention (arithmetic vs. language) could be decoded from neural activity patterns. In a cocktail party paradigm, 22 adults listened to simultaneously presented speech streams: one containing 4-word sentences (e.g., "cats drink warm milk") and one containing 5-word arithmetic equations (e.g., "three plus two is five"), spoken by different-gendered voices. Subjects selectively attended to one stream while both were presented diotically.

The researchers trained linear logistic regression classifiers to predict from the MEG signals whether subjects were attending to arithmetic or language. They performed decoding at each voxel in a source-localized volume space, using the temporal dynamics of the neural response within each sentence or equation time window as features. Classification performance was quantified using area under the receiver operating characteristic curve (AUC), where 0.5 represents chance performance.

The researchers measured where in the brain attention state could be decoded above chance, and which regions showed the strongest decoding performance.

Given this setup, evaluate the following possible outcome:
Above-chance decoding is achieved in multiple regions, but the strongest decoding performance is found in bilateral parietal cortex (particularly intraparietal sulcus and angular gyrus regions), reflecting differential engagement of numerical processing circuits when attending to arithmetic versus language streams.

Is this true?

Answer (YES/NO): NO